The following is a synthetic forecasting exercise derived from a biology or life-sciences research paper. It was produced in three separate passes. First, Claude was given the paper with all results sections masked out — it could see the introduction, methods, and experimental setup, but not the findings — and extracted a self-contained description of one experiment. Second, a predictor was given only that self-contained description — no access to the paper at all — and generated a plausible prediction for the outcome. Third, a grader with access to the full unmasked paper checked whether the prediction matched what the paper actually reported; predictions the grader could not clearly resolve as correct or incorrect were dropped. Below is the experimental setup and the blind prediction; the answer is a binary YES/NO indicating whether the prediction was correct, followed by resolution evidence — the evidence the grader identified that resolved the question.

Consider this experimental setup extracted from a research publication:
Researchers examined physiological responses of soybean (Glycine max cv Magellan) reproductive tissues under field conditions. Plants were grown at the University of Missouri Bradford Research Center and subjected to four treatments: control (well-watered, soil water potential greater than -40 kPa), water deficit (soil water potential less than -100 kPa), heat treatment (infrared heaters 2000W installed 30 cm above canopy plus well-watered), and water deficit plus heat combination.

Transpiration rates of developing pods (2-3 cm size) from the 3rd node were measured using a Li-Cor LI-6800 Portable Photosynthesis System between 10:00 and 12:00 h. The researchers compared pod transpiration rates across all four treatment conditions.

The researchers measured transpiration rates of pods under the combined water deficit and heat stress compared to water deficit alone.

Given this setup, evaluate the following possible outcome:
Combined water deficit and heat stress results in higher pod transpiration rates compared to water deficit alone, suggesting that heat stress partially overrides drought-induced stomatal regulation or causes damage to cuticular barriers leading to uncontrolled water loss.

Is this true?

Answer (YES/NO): NO